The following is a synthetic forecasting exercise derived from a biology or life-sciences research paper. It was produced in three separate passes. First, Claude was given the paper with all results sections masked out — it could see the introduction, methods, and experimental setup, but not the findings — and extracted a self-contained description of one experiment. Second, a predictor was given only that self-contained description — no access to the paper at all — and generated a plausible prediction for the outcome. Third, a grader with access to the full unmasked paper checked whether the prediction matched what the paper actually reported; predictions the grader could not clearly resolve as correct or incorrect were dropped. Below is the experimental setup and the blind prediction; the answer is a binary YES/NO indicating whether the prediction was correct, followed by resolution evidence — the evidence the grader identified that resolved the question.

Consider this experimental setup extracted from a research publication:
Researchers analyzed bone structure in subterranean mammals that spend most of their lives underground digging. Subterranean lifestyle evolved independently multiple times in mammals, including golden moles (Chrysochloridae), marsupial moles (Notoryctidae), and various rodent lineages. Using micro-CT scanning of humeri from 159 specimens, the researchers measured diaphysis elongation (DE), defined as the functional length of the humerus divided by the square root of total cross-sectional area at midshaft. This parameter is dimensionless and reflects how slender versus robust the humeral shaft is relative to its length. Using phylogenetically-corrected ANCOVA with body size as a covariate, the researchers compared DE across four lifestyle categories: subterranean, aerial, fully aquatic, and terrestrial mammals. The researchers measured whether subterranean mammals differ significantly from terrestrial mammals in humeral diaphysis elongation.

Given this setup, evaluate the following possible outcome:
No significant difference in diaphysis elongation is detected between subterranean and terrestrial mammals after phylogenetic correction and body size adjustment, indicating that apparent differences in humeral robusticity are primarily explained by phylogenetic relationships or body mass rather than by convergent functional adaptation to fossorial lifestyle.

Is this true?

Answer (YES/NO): NO